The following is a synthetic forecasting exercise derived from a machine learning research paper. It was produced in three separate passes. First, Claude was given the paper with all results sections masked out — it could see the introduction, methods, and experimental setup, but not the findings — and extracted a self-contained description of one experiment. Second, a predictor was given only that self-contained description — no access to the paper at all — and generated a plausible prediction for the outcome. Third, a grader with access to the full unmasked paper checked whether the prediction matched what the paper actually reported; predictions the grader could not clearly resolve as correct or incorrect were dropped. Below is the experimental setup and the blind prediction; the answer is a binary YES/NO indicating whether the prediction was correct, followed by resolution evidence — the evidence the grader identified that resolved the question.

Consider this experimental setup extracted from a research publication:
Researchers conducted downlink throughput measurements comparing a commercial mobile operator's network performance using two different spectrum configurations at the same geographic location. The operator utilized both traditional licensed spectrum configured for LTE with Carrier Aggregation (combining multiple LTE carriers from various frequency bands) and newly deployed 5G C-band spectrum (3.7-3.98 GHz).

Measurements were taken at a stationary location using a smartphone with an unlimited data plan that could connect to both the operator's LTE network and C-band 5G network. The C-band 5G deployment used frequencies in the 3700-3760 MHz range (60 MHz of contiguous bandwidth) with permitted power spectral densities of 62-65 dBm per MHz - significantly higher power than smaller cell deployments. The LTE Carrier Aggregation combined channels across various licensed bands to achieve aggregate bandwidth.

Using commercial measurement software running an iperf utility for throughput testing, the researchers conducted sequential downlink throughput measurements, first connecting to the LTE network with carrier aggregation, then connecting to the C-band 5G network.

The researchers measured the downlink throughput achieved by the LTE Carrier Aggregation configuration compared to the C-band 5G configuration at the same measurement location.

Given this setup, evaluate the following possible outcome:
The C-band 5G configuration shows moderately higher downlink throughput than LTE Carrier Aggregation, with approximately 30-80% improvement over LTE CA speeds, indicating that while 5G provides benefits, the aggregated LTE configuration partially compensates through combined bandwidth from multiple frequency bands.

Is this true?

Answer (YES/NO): NO